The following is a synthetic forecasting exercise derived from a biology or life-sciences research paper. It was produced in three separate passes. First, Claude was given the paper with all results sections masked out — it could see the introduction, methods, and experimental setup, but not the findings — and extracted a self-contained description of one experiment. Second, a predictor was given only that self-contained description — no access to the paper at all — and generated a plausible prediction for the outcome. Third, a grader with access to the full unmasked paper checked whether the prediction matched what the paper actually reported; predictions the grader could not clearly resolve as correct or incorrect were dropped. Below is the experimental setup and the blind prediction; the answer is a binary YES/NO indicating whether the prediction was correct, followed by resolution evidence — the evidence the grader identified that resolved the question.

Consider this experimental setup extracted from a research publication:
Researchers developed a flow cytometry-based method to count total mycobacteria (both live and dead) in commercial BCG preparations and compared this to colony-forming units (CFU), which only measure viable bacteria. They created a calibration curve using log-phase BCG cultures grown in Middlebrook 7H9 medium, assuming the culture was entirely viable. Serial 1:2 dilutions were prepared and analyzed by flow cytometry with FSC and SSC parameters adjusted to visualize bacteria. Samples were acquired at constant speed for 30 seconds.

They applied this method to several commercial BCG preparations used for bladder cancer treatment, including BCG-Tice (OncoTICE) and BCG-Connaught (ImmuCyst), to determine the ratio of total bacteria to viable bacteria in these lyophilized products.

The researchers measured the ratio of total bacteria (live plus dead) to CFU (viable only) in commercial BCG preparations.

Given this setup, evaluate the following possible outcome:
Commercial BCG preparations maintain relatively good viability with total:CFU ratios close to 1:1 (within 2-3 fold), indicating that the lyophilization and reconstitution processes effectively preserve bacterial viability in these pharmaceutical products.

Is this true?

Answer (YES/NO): NO